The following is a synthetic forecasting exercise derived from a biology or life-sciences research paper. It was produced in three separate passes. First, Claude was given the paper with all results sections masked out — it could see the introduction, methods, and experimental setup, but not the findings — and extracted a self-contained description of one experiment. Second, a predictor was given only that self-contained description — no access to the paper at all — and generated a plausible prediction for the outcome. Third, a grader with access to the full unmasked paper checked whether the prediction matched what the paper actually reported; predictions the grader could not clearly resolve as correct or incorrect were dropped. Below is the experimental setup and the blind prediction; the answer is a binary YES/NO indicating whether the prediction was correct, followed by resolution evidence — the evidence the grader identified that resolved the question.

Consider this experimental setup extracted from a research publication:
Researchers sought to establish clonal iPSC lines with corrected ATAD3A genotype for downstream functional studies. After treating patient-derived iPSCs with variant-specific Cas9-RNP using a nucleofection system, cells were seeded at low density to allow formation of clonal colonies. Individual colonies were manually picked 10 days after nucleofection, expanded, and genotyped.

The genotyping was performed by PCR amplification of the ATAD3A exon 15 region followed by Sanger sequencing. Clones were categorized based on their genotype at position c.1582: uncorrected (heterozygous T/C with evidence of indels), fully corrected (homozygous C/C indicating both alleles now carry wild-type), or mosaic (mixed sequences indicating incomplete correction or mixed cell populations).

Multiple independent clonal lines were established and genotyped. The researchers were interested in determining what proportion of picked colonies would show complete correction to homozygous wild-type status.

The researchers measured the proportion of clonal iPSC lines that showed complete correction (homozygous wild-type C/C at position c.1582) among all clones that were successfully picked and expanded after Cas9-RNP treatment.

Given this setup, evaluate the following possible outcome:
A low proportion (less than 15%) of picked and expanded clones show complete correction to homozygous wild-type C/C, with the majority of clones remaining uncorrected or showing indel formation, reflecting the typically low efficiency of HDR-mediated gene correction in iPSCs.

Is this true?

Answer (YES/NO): NO